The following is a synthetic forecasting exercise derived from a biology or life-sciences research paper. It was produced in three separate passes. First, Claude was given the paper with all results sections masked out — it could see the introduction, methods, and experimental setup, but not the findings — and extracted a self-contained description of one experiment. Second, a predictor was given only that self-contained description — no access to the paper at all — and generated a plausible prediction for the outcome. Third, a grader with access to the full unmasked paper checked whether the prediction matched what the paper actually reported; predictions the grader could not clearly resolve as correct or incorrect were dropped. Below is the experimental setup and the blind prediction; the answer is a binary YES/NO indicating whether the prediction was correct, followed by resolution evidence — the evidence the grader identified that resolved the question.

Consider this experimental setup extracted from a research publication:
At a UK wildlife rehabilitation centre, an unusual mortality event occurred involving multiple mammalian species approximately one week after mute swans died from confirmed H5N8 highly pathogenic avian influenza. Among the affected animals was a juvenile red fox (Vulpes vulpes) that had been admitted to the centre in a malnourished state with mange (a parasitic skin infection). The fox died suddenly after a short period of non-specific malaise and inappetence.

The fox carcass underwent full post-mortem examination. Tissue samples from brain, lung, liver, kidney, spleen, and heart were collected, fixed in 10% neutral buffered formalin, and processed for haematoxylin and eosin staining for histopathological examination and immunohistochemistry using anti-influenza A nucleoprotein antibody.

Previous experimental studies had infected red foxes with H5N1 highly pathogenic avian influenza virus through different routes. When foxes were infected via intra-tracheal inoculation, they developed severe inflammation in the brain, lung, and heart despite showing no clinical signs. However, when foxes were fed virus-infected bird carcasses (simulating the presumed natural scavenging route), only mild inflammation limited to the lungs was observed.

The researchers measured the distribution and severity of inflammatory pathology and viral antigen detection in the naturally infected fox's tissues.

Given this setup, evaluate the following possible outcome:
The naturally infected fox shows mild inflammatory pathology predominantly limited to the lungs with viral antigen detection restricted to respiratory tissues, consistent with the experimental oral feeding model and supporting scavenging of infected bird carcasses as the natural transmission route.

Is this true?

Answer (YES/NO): NO